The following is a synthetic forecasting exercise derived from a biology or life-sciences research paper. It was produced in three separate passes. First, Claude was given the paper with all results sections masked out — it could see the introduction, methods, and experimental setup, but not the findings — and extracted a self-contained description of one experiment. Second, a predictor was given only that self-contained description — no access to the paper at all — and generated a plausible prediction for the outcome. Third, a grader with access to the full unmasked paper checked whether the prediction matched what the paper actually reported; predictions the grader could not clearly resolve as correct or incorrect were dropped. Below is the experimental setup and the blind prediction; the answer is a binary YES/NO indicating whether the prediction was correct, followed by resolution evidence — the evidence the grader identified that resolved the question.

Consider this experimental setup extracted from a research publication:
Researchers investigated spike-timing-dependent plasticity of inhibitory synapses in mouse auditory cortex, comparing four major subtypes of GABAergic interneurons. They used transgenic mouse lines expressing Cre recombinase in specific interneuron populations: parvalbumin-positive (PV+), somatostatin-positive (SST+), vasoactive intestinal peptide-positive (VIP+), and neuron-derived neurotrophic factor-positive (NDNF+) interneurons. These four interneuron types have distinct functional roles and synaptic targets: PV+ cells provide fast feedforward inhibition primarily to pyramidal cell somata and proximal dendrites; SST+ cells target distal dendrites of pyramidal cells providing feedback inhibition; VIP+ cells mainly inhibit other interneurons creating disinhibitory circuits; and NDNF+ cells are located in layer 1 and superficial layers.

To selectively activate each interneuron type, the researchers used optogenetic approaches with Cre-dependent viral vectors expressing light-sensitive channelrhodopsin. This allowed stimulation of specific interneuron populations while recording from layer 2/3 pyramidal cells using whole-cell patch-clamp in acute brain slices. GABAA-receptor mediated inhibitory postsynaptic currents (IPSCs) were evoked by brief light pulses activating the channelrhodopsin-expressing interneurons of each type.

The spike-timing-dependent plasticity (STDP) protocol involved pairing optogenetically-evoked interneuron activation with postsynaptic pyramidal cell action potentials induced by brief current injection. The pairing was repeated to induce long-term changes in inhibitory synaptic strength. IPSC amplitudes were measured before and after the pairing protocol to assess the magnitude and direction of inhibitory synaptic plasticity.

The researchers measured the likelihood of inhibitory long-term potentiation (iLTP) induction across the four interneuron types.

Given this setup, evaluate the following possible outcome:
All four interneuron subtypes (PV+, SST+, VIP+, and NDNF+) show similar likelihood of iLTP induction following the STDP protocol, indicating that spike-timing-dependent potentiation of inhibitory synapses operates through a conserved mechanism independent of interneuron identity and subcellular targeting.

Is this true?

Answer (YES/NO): NO